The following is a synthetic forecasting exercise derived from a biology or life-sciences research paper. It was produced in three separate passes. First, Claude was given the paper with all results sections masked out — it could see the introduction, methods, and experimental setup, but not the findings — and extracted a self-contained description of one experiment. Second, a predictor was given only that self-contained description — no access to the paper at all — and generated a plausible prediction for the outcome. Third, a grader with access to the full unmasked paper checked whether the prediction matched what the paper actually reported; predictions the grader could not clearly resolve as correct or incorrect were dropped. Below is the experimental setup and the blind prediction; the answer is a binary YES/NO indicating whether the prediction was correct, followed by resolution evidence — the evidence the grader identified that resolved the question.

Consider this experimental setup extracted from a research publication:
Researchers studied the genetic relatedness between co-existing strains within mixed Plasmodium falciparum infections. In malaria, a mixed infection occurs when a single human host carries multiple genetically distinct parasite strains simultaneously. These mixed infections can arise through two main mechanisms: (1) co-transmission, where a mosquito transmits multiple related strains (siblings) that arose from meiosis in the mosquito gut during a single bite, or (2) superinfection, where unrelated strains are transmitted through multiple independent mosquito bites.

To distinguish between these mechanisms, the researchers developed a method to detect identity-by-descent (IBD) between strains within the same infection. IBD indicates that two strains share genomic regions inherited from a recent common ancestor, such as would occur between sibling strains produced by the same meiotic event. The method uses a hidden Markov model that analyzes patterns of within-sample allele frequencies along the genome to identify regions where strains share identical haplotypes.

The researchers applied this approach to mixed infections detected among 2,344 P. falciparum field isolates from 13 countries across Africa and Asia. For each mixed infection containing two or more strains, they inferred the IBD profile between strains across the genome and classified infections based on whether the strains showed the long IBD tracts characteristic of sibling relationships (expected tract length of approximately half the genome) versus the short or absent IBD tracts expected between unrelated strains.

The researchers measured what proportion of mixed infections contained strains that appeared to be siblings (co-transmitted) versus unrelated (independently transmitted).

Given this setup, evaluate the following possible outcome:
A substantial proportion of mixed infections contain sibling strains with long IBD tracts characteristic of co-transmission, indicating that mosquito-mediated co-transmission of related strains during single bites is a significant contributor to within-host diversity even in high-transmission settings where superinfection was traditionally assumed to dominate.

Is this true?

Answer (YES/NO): YES